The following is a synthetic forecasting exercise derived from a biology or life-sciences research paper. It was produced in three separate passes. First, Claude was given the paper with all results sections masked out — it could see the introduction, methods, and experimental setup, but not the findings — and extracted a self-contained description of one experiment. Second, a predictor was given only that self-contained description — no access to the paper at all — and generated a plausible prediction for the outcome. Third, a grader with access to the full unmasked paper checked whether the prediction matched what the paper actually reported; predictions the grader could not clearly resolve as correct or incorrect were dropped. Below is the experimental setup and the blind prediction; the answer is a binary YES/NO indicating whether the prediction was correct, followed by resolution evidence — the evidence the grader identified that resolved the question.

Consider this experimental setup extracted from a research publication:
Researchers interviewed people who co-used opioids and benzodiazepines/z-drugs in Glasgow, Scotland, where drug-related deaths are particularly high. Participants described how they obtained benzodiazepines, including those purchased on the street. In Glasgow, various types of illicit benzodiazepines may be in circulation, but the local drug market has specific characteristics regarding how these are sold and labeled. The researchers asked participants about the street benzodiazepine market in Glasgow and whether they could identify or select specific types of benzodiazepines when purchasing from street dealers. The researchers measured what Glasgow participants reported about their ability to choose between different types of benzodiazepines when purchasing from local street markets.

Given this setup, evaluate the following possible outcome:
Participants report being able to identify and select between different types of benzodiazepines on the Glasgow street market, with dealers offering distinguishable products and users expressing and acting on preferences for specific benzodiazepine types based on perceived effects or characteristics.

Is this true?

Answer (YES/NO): NO